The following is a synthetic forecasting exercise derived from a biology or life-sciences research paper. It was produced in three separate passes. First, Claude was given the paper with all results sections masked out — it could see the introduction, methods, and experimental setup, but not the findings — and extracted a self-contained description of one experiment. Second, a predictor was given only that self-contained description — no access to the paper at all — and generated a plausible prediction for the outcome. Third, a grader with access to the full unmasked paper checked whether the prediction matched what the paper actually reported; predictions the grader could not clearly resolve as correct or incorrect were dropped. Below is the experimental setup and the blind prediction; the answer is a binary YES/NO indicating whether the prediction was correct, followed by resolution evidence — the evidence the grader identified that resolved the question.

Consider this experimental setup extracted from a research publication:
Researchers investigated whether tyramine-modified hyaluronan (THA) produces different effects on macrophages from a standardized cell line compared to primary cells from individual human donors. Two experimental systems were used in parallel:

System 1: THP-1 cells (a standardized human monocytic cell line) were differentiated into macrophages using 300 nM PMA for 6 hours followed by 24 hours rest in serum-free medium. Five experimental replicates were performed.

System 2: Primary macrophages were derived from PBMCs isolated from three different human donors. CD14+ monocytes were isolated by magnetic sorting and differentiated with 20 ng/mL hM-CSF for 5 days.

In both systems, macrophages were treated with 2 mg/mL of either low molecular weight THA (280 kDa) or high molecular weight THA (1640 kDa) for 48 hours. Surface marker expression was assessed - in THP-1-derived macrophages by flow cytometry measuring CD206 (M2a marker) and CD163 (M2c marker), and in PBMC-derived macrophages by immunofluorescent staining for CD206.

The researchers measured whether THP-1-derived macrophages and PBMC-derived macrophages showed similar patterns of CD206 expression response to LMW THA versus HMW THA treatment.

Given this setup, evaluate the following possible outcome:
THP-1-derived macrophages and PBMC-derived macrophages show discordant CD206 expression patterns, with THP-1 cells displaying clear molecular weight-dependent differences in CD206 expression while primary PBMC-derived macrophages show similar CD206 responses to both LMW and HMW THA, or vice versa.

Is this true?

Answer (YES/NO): NO